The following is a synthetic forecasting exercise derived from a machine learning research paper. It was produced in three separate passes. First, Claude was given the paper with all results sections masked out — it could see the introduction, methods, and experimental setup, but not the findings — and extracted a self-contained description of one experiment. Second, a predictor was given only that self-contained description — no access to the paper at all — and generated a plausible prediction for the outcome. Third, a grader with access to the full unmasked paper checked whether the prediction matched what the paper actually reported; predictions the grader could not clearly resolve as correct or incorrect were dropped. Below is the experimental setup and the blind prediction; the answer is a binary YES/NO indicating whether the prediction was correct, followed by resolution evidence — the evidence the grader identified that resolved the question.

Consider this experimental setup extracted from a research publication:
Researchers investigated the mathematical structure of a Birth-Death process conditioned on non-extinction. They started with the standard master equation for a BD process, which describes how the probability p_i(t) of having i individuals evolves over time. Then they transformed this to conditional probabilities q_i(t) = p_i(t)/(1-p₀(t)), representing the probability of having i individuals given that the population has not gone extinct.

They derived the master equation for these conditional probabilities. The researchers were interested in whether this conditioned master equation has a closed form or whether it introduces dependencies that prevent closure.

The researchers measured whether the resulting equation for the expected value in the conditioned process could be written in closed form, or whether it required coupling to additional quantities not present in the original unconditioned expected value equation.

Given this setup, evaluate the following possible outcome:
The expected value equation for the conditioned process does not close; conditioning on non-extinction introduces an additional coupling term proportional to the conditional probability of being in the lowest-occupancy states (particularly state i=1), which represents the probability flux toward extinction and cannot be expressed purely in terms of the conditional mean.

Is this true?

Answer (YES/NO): YES